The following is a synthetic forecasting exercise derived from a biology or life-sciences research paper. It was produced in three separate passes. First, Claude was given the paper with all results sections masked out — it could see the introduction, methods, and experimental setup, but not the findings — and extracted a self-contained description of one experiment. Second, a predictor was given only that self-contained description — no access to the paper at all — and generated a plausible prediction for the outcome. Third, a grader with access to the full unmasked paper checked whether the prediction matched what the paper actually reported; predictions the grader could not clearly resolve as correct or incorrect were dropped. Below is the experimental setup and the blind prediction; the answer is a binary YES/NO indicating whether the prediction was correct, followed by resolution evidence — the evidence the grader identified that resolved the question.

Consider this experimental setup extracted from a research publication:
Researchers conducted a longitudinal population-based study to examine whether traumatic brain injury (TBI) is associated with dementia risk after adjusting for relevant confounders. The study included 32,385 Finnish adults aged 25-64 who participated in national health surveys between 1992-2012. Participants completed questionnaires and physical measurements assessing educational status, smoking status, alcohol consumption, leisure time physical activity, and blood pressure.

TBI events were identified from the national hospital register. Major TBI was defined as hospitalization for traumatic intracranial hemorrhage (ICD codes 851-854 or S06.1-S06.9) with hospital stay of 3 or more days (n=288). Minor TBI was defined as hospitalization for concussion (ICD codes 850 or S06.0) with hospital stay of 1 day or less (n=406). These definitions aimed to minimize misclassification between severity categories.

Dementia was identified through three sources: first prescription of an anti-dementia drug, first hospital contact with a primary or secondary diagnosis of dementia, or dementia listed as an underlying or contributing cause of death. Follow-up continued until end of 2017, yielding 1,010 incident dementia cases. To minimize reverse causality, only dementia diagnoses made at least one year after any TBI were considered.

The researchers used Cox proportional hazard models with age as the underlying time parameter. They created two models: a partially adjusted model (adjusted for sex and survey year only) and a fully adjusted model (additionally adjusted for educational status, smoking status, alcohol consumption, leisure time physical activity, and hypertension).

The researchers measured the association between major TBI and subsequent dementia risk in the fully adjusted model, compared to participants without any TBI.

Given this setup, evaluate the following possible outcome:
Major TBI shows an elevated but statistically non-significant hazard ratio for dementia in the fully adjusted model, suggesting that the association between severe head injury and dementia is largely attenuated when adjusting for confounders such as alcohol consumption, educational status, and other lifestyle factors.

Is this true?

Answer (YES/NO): YES